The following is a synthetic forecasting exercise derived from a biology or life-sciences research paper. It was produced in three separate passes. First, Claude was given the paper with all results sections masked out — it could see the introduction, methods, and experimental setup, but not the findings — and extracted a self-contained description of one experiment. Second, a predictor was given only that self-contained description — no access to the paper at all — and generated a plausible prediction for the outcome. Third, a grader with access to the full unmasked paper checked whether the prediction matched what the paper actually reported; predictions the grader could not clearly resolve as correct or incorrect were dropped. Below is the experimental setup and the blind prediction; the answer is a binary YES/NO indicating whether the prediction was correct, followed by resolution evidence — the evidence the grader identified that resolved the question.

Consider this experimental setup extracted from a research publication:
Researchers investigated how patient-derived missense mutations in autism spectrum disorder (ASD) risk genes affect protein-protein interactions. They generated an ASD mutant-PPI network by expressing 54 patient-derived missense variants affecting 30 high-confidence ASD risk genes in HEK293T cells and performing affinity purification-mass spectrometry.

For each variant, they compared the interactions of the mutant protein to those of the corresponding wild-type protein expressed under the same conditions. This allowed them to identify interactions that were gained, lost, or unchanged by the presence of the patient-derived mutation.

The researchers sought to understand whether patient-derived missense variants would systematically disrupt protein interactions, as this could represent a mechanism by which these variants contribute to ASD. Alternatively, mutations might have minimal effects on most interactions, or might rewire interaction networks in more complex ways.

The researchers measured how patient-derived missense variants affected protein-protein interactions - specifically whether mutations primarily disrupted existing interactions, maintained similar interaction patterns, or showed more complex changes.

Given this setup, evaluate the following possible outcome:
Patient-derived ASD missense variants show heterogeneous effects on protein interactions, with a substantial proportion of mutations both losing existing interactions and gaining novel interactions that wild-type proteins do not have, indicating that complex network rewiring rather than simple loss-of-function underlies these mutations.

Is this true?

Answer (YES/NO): YES